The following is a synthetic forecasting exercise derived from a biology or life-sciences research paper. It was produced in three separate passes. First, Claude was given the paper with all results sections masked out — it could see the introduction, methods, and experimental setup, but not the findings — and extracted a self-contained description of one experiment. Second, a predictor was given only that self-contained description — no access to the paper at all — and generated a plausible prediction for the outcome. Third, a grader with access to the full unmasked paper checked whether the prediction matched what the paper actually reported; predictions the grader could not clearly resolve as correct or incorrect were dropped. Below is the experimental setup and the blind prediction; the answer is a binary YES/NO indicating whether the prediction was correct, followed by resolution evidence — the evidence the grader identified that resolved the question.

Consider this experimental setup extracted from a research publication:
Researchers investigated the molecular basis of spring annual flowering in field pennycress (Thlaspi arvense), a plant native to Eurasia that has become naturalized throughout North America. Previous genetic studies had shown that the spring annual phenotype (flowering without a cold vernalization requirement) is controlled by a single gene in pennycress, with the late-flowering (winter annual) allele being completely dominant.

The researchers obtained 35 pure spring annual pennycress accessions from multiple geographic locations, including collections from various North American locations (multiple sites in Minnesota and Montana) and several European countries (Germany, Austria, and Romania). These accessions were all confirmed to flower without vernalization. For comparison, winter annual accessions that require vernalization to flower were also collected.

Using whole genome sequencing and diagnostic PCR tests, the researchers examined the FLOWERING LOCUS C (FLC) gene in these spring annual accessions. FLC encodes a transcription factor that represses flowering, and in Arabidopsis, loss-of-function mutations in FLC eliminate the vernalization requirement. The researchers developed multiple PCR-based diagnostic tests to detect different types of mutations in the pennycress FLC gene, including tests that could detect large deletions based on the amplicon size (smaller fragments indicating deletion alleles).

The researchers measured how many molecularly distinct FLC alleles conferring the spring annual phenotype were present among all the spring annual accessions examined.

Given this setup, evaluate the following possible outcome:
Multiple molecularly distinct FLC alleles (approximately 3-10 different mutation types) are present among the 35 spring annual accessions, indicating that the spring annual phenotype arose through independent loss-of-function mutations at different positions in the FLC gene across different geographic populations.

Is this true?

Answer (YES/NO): YES